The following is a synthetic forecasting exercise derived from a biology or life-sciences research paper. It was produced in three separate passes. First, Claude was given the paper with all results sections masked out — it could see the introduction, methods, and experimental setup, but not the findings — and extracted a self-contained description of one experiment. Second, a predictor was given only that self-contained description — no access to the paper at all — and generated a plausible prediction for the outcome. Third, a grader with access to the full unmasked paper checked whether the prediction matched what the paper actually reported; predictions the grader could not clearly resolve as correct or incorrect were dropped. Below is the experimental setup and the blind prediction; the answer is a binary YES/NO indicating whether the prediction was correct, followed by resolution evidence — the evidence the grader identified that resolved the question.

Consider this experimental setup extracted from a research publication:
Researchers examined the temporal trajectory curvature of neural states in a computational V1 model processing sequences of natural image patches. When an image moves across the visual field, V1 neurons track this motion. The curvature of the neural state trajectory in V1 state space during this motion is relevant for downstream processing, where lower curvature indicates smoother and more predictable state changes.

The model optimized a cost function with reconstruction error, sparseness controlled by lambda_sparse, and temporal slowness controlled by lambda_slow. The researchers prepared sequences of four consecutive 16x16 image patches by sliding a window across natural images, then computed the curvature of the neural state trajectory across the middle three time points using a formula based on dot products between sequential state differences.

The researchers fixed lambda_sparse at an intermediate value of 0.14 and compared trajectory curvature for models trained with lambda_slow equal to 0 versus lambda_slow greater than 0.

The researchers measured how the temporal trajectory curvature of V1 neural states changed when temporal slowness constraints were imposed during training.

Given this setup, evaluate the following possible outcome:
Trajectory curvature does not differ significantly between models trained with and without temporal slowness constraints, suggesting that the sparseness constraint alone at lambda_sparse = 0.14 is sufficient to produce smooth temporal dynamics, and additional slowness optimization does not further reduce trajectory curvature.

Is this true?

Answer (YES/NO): NO